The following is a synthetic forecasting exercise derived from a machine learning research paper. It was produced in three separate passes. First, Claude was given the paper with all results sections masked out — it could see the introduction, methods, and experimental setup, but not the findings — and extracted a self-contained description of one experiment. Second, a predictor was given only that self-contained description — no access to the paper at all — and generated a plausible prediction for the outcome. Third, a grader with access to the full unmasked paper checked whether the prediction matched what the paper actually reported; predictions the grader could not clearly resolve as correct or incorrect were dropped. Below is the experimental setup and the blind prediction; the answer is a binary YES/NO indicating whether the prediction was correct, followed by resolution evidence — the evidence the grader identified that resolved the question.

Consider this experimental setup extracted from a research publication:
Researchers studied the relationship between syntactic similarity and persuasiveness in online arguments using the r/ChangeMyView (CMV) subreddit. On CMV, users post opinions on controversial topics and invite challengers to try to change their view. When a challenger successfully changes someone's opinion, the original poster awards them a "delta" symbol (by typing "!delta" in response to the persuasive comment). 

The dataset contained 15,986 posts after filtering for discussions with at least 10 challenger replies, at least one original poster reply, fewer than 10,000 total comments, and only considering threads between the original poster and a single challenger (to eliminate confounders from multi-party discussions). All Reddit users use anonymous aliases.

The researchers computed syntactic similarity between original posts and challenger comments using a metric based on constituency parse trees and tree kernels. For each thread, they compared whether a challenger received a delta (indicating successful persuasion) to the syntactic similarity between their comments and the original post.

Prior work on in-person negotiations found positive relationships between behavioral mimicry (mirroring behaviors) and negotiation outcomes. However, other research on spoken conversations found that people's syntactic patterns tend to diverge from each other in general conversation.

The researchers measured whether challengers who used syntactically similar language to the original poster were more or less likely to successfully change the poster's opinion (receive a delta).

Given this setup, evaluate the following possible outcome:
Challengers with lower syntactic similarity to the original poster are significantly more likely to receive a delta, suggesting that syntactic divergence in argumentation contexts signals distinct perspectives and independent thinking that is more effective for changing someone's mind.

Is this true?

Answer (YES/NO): NO